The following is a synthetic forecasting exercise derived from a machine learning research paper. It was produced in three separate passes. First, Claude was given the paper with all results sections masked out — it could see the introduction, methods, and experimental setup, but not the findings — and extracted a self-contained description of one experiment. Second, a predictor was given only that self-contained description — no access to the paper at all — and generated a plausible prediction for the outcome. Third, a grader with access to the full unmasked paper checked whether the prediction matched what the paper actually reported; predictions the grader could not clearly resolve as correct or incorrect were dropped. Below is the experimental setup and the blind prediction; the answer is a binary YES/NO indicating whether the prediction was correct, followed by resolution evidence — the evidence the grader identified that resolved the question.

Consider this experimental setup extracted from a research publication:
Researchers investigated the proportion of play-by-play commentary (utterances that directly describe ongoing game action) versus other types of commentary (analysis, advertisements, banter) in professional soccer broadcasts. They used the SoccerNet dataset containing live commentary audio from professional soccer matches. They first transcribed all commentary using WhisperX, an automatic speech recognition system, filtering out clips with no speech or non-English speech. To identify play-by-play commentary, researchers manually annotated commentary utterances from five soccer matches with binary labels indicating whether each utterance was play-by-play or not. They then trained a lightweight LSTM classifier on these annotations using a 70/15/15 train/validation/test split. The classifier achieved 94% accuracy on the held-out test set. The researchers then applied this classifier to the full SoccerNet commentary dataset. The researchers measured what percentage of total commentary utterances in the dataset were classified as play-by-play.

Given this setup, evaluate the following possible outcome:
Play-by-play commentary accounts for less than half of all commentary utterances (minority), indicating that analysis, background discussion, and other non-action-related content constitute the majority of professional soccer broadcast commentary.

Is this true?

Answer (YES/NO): YES